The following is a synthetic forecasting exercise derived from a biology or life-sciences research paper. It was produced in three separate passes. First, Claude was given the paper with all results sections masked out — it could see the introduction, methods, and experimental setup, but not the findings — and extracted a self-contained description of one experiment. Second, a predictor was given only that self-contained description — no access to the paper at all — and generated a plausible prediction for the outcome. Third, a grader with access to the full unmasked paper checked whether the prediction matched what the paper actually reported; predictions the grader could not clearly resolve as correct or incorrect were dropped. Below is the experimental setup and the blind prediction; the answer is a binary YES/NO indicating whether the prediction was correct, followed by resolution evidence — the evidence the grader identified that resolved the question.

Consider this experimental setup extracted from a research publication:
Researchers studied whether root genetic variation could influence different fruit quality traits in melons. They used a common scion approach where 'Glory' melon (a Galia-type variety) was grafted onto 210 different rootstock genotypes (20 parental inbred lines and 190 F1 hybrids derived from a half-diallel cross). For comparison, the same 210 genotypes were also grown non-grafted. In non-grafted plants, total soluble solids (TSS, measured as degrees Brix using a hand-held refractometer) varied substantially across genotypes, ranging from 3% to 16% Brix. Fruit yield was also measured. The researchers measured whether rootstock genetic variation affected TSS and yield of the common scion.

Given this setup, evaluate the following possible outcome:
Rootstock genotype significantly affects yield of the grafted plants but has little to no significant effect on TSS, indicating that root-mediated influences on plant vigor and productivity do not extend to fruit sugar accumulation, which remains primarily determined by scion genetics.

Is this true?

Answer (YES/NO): YES